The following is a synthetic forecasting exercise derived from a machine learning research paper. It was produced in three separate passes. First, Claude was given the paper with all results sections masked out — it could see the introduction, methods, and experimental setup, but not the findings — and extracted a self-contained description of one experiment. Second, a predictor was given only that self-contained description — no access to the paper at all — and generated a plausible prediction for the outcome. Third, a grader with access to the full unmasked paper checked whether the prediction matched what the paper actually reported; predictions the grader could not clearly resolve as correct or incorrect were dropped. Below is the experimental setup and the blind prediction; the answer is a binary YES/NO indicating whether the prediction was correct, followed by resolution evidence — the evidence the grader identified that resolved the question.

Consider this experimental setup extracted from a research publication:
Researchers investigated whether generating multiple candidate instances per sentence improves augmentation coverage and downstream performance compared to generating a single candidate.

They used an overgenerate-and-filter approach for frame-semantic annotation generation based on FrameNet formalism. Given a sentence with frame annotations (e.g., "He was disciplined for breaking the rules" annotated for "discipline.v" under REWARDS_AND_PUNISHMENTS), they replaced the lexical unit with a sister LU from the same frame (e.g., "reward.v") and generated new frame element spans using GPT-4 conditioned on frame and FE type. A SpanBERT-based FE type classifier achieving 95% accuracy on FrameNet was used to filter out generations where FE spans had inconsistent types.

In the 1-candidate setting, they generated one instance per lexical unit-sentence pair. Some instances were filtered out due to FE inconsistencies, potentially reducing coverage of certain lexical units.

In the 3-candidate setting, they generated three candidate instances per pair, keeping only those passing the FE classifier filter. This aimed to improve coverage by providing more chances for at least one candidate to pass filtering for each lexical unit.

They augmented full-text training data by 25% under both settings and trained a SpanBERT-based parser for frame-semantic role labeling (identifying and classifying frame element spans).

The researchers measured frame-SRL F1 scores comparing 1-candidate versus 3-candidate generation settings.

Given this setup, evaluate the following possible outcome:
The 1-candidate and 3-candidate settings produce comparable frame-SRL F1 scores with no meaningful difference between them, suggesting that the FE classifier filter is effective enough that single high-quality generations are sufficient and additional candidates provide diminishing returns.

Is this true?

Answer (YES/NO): NO